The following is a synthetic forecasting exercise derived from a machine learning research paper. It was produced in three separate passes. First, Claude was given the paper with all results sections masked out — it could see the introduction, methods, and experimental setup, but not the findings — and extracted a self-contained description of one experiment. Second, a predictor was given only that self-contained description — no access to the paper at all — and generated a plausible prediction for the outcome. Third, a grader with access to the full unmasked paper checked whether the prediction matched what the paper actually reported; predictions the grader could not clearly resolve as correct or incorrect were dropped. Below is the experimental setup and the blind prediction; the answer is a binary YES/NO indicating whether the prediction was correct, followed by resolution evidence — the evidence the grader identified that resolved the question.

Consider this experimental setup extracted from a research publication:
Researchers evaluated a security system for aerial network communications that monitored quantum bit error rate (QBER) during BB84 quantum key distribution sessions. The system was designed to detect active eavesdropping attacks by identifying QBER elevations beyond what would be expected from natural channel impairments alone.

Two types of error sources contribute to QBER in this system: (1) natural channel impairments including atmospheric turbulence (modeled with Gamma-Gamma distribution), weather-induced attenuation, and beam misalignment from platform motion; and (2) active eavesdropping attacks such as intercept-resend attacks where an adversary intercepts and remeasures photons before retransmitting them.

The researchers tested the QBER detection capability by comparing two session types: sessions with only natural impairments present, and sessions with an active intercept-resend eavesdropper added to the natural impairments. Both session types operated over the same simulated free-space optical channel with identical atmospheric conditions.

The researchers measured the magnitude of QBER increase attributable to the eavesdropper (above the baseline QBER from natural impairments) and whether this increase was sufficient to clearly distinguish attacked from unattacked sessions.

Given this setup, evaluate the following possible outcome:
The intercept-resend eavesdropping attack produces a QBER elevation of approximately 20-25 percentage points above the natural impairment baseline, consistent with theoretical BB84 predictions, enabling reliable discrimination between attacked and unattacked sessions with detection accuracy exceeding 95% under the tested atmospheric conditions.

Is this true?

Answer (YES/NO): NO